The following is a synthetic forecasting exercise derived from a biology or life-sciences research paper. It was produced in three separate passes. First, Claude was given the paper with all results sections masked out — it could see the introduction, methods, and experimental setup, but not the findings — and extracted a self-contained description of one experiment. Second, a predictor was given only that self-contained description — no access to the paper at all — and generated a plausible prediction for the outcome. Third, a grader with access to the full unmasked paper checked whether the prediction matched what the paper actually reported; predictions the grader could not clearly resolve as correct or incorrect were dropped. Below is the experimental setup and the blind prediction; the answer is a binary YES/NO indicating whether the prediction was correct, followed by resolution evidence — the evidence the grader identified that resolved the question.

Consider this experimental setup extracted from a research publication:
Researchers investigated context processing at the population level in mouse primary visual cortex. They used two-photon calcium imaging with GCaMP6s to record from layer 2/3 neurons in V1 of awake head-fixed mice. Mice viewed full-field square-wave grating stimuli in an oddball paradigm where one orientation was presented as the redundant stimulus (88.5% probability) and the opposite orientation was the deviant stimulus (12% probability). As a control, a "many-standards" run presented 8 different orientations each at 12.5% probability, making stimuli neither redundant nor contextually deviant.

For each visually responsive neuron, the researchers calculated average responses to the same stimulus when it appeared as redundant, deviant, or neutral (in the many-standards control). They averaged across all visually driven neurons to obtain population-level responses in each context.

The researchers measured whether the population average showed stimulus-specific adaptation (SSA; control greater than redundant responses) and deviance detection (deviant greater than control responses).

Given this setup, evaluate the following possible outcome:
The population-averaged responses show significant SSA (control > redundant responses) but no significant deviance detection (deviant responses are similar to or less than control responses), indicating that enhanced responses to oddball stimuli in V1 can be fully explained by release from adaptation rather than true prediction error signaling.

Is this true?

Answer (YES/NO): NO